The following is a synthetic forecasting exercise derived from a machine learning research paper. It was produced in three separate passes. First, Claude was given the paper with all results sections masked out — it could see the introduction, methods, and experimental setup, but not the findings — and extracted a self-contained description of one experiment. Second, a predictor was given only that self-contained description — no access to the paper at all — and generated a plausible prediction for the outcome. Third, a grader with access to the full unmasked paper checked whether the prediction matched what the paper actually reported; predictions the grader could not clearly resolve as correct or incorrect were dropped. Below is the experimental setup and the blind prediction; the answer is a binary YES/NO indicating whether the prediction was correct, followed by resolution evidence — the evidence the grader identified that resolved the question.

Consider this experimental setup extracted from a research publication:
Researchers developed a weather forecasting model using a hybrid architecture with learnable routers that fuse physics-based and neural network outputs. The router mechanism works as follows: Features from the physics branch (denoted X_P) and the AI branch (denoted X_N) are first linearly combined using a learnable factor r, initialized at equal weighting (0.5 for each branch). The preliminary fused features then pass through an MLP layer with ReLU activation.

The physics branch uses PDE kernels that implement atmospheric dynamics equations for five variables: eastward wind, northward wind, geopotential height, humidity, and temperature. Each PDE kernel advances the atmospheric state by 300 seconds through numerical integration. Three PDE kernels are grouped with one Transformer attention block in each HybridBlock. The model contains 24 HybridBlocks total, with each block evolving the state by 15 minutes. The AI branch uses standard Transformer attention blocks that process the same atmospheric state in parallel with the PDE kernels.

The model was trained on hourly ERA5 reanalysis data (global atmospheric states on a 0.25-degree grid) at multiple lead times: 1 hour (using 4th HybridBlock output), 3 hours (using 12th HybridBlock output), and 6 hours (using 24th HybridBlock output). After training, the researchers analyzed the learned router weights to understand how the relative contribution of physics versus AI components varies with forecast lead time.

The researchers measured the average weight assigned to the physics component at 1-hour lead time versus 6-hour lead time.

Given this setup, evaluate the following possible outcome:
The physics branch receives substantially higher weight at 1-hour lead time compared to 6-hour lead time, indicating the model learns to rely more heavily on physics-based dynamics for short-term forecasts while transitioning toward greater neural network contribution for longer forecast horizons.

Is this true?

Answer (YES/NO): YES